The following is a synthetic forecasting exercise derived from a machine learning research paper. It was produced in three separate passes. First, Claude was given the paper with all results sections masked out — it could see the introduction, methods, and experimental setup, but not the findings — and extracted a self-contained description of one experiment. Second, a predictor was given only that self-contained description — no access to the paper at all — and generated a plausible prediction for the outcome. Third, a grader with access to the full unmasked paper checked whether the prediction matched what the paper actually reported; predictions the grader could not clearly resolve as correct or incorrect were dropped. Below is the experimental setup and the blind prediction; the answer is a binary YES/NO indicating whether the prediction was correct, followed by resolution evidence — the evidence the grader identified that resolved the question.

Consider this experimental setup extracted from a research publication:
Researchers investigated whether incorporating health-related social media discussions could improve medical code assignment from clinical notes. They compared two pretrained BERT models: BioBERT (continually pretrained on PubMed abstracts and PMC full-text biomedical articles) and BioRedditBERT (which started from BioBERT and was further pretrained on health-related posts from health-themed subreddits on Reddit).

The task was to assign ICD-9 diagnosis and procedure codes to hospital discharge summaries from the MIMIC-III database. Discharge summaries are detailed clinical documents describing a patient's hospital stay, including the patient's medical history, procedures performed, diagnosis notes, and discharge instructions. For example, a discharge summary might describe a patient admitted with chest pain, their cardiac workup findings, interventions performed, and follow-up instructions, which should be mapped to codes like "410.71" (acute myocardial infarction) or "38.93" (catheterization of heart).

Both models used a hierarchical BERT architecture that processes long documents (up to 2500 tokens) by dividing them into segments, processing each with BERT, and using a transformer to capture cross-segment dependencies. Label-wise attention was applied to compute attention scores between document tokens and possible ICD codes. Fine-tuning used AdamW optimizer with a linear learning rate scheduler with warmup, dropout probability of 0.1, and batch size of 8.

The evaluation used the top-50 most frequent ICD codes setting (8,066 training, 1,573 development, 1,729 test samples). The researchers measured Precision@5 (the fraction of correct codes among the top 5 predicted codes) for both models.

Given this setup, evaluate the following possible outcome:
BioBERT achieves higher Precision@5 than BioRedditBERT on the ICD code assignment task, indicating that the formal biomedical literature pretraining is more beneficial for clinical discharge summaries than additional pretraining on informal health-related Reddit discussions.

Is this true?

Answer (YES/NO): YES